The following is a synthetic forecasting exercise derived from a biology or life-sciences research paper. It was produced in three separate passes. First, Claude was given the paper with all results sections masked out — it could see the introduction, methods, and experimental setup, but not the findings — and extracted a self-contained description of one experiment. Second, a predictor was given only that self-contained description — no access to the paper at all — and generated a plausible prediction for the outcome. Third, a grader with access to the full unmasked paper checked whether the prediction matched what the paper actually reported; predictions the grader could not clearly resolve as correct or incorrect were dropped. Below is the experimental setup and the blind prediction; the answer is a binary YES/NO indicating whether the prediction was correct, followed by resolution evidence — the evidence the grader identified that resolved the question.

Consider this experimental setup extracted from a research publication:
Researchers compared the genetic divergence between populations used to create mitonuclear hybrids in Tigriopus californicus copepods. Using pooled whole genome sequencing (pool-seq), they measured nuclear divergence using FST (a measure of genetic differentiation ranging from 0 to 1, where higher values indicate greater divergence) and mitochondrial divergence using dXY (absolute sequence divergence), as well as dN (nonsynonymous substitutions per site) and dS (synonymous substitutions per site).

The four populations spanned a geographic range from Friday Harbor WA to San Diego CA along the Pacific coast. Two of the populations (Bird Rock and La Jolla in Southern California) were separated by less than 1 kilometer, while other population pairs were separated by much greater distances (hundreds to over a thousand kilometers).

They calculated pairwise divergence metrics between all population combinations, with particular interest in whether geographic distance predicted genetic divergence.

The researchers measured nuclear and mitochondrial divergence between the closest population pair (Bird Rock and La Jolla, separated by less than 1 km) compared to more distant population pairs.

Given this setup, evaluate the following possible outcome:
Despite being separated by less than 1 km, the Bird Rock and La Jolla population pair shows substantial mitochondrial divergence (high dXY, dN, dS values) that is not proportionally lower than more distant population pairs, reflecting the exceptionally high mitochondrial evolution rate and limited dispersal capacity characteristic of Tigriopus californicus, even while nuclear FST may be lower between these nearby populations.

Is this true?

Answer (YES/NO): NO